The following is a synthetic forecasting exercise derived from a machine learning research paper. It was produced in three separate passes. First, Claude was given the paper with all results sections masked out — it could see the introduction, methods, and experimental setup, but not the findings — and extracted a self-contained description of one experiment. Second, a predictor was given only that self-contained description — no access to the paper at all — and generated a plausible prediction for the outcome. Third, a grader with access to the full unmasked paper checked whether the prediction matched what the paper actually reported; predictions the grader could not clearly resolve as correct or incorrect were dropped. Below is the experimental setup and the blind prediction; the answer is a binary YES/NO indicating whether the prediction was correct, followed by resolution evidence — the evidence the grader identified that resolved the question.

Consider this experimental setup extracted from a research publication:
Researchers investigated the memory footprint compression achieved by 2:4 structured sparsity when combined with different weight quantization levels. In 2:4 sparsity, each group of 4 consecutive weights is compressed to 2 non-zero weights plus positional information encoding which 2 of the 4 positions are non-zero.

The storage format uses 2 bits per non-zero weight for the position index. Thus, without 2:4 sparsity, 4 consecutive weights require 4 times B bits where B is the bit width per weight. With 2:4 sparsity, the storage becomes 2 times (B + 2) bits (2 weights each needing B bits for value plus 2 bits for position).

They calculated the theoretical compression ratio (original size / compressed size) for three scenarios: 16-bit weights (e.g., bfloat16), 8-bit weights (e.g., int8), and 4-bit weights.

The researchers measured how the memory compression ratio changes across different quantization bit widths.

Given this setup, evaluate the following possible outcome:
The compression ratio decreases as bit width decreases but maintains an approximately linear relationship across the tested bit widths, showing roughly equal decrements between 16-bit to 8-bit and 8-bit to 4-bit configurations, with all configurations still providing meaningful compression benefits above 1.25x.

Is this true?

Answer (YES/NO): NO